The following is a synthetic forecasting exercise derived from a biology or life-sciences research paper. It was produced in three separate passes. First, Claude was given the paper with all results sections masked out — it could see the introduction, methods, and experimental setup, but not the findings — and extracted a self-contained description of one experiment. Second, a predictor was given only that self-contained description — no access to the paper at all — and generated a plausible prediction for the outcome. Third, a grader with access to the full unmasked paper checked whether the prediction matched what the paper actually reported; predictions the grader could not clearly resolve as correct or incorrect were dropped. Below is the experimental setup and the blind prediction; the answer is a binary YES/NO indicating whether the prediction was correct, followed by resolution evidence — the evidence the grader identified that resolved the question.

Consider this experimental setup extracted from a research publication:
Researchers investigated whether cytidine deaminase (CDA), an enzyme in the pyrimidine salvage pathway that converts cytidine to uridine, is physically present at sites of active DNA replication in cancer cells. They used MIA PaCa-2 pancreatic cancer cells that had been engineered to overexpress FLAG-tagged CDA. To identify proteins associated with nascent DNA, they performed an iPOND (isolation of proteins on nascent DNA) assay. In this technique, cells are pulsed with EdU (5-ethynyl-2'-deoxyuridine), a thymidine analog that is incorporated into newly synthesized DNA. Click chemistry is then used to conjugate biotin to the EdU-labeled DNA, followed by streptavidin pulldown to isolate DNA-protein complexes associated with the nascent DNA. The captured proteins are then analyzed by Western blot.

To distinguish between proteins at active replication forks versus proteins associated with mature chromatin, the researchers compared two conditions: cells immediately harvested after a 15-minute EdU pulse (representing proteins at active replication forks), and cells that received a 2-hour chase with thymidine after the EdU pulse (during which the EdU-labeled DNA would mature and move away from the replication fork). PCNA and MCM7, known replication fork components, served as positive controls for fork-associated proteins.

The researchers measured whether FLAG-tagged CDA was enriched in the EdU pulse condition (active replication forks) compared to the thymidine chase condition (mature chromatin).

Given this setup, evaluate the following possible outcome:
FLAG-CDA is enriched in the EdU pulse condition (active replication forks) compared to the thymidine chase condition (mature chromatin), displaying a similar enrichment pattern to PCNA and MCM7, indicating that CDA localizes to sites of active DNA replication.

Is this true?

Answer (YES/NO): YES